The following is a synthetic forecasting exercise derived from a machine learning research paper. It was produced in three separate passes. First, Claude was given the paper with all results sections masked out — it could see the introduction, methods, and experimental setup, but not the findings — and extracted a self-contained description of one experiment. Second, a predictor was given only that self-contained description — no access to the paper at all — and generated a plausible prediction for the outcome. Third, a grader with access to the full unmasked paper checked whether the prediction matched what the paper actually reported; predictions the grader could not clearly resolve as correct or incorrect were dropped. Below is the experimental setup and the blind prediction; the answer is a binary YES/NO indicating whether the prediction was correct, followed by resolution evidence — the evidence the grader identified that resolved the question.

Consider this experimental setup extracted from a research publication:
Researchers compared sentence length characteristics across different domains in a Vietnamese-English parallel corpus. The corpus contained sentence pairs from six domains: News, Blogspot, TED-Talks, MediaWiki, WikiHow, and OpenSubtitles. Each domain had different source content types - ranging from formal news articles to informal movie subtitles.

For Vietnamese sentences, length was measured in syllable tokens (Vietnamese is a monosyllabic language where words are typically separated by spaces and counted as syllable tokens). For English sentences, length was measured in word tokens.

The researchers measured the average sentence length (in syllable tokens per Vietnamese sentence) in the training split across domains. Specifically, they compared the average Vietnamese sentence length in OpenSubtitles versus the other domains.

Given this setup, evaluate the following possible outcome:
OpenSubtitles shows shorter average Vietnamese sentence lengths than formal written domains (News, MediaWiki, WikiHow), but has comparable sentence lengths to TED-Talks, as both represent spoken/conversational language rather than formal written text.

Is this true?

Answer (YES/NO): NO